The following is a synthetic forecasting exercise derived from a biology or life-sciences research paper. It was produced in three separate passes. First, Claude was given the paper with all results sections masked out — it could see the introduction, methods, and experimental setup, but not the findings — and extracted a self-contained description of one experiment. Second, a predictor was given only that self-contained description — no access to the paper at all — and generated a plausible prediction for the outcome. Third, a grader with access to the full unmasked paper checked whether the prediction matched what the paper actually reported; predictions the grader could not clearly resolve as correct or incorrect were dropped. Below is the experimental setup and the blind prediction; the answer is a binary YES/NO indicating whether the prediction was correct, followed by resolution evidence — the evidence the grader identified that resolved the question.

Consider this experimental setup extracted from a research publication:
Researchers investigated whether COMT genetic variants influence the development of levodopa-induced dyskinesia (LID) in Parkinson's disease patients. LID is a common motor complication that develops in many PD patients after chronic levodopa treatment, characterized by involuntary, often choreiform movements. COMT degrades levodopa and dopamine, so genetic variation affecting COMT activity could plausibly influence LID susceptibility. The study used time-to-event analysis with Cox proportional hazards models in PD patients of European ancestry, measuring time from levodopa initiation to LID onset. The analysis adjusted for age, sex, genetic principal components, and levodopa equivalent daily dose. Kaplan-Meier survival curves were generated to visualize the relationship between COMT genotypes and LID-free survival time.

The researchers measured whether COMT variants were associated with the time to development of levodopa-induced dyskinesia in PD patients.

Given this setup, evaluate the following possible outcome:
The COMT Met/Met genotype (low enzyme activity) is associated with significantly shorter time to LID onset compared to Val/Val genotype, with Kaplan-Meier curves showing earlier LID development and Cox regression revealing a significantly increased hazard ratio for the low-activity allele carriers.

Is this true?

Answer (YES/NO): NO